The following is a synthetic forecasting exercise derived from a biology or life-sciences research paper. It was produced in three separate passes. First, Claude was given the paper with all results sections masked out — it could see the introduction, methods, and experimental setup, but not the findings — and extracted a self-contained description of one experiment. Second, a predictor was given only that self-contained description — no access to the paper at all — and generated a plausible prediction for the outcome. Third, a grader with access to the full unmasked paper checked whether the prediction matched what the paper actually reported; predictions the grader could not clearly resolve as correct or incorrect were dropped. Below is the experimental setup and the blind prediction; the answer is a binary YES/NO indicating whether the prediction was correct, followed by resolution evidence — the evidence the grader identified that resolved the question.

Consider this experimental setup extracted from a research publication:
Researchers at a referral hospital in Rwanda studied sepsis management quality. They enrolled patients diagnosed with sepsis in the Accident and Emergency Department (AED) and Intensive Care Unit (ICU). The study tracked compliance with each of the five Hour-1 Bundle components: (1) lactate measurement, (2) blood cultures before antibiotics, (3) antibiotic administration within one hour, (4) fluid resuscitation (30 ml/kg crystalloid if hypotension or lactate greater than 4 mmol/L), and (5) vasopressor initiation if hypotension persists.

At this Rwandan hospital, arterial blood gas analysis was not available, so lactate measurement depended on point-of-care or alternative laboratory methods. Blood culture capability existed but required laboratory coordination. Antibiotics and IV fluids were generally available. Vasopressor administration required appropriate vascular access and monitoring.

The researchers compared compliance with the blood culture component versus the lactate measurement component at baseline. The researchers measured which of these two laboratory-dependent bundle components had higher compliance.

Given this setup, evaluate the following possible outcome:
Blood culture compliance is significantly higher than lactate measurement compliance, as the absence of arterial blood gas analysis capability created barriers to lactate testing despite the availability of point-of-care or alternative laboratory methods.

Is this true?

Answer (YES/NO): YES